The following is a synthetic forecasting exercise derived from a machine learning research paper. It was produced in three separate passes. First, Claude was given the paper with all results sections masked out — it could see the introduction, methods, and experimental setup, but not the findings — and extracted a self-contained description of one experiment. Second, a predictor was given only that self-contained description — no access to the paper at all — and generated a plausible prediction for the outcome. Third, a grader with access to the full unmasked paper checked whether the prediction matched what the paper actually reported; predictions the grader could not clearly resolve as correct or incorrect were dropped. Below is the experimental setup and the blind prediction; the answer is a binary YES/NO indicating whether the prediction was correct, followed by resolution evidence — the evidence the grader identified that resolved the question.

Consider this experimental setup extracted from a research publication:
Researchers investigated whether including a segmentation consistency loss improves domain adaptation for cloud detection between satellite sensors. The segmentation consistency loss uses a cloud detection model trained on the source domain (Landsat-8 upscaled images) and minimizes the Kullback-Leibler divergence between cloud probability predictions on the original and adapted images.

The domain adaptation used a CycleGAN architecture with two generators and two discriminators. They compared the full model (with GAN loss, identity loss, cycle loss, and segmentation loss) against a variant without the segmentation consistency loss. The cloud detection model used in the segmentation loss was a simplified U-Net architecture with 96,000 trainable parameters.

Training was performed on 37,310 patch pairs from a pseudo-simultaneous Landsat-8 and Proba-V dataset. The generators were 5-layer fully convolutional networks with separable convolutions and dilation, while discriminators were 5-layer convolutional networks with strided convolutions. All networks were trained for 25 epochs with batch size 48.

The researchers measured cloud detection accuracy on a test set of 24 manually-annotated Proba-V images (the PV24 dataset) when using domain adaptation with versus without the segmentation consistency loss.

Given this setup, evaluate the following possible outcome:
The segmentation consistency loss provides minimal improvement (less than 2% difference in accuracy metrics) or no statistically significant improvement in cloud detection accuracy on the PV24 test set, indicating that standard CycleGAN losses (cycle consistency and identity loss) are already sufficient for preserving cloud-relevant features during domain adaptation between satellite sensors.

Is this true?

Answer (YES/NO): YES